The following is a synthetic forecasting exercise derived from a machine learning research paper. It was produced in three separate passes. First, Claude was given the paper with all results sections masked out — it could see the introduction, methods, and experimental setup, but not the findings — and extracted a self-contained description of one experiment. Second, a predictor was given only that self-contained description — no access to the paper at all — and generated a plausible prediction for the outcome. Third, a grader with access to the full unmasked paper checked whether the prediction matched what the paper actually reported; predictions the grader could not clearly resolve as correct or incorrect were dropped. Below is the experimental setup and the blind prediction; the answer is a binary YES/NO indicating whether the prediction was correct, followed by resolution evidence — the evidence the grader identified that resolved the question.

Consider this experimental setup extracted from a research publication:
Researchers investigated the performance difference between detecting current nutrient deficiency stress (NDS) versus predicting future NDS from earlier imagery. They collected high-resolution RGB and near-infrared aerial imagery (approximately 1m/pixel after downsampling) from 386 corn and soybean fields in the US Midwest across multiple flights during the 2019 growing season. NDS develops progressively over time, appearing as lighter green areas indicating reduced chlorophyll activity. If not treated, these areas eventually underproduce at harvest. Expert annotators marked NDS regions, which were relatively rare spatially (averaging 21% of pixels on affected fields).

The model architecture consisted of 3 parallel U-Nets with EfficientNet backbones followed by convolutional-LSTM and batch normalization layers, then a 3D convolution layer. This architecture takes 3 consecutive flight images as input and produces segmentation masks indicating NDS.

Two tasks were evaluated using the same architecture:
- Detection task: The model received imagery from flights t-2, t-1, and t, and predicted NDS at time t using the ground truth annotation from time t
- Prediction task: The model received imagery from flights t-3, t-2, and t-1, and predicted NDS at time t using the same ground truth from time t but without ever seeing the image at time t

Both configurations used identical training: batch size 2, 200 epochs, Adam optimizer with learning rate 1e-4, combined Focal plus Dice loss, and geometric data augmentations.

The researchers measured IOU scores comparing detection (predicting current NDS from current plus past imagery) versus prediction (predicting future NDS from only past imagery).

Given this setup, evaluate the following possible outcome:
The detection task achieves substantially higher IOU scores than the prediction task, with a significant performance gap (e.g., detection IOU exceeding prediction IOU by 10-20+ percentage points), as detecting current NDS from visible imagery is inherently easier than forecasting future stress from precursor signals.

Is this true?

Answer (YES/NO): NO